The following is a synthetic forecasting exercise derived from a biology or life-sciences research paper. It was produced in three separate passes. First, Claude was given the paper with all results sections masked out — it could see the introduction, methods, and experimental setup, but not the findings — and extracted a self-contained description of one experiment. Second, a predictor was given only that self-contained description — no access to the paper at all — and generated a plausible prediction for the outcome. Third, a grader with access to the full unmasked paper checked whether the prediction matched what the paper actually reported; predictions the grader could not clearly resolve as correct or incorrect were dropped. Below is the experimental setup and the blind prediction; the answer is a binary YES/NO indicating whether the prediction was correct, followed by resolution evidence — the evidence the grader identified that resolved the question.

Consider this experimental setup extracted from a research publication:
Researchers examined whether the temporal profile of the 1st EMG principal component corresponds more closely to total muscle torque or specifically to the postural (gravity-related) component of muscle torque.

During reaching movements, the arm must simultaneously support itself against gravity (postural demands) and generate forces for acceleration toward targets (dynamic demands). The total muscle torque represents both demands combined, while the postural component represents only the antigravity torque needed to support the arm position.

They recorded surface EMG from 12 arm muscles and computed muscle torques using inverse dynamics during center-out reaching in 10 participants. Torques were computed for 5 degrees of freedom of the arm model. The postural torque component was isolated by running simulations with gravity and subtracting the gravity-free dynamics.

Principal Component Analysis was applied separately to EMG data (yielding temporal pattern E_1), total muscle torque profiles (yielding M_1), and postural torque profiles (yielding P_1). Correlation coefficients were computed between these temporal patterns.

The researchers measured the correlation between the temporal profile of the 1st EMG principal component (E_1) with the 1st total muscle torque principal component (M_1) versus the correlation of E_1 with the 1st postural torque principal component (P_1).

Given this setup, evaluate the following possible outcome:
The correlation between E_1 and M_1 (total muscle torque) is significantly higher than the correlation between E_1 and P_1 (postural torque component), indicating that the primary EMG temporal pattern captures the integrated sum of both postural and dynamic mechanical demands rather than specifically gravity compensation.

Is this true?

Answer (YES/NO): NO